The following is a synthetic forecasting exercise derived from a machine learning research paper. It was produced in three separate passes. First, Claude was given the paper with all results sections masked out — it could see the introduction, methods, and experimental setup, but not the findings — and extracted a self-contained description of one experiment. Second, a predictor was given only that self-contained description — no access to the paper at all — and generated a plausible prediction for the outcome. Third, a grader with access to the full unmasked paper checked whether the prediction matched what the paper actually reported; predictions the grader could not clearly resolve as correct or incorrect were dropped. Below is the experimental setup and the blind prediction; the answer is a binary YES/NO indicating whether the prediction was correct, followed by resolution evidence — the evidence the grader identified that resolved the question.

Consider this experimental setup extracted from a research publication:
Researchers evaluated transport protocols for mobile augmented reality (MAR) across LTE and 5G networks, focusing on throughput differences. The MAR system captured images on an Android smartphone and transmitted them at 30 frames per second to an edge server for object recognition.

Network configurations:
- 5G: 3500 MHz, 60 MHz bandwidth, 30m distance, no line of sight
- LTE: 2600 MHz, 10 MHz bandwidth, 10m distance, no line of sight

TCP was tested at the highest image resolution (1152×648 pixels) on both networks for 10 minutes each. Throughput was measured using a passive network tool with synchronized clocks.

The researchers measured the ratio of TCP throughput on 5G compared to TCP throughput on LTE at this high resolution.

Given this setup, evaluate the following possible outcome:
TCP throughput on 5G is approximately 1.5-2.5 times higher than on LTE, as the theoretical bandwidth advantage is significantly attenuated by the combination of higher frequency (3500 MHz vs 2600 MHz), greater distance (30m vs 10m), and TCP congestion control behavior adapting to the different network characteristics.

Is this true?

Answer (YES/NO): YES